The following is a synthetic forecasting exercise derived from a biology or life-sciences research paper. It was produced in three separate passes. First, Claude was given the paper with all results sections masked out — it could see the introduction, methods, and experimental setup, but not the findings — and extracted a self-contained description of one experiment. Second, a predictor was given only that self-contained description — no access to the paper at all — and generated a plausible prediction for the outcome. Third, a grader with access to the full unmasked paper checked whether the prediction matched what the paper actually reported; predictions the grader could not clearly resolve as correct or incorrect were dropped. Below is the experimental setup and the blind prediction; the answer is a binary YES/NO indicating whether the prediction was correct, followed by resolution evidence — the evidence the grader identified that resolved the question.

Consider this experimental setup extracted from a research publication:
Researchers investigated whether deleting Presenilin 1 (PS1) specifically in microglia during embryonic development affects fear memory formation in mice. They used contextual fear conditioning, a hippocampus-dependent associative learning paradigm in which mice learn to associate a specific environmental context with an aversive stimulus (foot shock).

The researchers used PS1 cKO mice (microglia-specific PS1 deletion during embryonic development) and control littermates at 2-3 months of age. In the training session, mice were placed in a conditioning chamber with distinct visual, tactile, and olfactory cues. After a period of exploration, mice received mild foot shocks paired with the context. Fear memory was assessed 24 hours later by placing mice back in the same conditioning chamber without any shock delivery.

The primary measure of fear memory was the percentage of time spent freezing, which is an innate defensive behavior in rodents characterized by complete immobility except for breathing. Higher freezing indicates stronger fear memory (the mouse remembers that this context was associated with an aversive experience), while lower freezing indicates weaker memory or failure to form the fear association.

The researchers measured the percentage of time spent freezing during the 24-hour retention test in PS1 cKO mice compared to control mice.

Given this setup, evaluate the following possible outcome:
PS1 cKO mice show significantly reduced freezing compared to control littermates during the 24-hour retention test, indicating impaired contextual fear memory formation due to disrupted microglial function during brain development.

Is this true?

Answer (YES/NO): NO